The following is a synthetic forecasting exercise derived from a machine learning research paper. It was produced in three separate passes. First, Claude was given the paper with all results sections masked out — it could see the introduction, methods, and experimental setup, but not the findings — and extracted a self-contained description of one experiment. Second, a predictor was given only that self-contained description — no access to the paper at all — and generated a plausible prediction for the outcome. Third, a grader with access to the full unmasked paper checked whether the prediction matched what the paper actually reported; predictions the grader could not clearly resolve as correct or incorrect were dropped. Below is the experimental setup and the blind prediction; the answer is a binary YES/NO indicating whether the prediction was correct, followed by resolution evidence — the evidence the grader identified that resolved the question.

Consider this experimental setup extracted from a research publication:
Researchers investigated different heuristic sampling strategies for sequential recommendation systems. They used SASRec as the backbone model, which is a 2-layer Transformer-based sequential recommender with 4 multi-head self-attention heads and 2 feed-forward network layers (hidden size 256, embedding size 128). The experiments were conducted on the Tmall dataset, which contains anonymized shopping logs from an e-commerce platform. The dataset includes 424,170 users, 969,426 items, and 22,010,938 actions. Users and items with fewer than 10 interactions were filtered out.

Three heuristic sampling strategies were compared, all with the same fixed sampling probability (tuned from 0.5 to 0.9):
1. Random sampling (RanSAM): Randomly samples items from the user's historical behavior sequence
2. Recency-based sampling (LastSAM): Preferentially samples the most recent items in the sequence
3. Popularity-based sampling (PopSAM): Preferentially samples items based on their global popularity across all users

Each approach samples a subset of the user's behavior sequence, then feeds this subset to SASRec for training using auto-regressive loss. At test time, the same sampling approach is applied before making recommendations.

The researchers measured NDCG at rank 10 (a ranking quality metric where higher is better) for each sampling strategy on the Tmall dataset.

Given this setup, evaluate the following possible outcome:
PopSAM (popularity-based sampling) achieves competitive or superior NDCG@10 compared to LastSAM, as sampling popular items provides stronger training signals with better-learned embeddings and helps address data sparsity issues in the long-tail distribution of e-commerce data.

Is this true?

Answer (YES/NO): YES